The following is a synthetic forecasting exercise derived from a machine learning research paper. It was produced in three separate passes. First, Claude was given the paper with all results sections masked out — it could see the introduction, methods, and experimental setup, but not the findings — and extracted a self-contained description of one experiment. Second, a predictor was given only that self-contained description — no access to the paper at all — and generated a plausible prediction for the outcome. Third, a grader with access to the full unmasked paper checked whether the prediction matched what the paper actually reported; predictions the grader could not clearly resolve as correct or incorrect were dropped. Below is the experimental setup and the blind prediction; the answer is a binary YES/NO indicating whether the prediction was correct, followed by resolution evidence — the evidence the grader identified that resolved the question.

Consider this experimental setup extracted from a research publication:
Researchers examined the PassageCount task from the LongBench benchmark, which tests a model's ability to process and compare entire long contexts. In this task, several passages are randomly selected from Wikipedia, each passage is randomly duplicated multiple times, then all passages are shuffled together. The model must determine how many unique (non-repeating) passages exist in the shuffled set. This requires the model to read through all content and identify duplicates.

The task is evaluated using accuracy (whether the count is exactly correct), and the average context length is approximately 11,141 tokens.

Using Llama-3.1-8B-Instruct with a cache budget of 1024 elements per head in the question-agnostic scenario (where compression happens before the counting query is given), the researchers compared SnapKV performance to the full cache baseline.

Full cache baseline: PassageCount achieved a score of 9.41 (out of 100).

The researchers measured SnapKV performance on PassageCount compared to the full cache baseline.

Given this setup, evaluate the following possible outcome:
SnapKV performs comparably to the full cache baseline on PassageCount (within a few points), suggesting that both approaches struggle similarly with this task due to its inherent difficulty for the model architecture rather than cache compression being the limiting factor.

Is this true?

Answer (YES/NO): NO